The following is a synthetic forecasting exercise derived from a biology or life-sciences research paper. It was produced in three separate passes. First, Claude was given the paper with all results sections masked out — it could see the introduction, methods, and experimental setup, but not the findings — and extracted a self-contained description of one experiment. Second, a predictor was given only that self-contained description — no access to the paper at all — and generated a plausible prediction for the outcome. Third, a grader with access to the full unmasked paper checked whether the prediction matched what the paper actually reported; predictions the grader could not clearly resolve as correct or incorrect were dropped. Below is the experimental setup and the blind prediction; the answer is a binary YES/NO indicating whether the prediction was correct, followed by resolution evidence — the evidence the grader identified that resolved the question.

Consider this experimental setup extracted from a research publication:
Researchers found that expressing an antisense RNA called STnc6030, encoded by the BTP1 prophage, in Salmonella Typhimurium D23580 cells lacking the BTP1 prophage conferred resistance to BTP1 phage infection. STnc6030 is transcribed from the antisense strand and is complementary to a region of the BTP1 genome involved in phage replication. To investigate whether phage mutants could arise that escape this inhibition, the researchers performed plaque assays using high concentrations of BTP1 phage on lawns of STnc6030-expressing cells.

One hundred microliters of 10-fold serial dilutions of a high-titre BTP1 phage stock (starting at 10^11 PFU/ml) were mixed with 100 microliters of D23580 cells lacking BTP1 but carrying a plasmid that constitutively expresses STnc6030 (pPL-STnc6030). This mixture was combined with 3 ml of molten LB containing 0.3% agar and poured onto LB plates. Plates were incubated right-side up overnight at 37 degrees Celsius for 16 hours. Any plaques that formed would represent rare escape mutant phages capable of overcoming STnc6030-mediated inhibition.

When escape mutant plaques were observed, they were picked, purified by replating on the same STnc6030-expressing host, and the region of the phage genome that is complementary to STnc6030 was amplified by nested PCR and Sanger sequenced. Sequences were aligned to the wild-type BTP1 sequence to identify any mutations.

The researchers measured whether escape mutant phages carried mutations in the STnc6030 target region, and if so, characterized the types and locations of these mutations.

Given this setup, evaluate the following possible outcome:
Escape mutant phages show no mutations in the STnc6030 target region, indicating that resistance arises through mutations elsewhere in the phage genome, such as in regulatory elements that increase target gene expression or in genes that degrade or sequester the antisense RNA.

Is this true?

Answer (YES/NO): NO